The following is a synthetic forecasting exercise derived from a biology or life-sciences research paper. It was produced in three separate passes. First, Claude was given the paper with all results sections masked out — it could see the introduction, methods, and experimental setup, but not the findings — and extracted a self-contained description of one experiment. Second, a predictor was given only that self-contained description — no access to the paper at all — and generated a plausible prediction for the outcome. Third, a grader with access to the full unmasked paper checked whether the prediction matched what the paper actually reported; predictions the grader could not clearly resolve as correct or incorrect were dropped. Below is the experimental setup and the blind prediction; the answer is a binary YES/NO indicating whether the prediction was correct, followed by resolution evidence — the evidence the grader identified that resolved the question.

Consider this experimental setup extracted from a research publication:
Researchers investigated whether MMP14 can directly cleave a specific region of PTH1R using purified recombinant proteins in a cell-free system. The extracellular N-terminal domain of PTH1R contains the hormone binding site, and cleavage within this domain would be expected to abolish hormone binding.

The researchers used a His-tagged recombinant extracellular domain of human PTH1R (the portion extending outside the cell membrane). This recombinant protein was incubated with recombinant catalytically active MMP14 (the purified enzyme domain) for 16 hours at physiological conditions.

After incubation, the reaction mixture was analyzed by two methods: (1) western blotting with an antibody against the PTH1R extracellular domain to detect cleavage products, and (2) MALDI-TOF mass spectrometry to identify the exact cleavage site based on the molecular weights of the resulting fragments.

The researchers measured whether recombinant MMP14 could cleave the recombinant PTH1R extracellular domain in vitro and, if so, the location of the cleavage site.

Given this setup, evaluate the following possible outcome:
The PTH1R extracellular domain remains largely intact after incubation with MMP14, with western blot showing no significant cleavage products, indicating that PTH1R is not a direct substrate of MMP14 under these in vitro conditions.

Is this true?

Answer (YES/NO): NO